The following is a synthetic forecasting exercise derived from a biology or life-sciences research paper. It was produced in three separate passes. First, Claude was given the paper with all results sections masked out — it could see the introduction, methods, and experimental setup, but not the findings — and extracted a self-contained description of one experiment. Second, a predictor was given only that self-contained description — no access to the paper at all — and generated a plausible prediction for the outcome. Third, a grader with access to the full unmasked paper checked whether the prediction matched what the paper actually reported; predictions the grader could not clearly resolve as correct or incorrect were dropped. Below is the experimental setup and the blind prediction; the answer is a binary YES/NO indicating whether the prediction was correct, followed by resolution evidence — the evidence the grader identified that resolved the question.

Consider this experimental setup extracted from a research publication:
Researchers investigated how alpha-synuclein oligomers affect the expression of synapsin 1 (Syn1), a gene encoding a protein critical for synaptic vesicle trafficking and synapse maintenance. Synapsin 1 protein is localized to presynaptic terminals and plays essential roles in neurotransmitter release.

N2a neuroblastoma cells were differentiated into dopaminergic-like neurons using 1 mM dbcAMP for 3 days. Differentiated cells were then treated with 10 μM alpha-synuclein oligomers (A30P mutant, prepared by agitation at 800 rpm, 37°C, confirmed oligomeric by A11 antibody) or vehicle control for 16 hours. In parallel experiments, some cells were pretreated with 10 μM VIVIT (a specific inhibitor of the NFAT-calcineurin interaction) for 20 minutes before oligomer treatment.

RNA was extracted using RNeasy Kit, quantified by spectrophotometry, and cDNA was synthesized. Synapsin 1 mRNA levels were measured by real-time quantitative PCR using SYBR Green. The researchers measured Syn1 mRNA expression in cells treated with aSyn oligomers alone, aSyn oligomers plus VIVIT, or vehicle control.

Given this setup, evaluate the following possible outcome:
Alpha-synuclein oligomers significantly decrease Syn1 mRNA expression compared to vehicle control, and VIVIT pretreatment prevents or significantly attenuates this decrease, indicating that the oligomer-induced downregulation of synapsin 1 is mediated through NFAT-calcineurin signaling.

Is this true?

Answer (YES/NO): YES